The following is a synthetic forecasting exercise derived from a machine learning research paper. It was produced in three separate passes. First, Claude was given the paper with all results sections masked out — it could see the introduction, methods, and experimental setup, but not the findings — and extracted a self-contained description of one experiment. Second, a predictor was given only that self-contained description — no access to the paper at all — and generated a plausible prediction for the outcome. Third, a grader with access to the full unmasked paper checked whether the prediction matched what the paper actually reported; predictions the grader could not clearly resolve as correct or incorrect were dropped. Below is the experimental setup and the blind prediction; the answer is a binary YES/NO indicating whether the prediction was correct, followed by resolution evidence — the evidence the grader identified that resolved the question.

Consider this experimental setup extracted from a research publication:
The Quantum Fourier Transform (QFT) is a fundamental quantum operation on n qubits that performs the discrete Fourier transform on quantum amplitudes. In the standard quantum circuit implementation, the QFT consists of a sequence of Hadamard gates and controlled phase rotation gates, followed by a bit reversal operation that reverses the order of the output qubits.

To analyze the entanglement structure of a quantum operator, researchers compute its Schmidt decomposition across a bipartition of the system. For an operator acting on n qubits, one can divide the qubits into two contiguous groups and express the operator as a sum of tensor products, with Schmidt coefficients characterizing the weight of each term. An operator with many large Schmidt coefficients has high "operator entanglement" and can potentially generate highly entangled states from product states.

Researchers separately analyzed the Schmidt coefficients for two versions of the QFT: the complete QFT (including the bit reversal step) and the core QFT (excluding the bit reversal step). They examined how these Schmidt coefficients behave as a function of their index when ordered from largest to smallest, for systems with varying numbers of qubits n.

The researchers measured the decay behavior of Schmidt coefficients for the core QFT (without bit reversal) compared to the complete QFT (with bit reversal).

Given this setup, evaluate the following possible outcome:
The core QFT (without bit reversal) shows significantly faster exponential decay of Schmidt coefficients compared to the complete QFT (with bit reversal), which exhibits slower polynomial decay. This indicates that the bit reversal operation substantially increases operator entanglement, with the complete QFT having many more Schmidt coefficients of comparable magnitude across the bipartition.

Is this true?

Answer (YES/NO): NO